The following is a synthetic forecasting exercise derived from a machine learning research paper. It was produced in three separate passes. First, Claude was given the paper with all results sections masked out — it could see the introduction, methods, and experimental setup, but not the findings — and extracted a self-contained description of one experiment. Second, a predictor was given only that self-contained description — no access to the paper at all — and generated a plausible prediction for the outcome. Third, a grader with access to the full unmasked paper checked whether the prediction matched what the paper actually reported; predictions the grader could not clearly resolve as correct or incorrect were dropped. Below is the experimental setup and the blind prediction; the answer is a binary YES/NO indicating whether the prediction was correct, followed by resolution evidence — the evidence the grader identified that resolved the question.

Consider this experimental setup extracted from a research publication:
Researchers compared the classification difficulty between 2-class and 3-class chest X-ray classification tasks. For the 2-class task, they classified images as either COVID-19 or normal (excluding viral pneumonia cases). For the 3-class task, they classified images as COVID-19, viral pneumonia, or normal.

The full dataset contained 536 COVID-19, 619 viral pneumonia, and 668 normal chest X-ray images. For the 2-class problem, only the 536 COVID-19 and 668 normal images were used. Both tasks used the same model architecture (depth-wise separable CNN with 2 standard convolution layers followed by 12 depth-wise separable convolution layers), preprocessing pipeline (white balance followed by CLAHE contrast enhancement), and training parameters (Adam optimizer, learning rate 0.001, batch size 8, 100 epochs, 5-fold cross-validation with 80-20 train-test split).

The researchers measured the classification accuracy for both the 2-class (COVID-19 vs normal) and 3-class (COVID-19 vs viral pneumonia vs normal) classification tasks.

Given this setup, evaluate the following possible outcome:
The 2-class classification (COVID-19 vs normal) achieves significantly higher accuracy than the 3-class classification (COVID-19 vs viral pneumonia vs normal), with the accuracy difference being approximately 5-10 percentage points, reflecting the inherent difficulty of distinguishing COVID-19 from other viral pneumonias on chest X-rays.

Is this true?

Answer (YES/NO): NO